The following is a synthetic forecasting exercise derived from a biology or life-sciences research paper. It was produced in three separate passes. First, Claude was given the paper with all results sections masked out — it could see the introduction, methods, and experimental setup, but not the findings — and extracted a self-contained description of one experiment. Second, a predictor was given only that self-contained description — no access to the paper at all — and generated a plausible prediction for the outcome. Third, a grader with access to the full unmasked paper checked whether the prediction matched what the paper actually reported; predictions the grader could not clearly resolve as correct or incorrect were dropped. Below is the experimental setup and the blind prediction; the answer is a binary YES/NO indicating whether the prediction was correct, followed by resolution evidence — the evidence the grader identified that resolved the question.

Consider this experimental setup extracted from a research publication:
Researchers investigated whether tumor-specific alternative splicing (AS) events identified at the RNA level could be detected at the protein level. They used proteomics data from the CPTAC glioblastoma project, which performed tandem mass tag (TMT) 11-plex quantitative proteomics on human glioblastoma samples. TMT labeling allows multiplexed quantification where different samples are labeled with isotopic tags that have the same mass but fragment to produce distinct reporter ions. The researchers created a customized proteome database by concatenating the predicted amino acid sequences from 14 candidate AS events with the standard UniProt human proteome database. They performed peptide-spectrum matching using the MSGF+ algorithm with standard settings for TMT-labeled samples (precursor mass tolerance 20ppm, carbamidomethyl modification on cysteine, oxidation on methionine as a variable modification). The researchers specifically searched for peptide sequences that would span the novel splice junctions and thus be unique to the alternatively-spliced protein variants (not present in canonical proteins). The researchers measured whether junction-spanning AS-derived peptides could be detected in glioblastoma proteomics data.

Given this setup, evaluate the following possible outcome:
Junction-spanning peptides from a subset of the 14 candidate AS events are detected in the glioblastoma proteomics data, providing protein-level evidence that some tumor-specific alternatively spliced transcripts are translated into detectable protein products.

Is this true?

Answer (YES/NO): NO